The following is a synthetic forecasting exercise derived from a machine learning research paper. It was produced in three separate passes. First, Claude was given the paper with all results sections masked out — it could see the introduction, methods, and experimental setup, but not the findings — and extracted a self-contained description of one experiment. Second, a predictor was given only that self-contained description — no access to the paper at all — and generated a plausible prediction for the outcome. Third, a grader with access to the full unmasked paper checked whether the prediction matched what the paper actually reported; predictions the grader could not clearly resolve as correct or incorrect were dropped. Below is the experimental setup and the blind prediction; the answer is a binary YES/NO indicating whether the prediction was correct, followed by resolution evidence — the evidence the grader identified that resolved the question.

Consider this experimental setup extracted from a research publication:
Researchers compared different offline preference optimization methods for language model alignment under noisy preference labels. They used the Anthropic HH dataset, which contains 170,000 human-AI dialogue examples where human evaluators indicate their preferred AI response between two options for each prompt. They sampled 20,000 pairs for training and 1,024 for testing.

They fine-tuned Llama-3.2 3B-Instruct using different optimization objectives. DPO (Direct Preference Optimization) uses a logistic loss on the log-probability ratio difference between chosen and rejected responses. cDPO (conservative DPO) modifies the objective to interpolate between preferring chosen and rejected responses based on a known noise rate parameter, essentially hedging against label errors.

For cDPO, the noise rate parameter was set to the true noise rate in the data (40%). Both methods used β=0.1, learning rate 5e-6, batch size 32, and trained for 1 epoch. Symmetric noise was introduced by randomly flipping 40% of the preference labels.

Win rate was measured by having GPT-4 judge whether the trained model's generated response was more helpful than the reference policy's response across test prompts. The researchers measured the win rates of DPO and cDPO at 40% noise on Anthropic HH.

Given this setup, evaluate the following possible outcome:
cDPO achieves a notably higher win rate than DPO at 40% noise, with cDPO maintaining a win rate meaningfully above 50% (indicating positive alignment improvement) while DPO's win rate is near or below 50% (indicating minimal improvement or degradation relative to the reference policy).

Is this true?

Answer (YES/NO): NO